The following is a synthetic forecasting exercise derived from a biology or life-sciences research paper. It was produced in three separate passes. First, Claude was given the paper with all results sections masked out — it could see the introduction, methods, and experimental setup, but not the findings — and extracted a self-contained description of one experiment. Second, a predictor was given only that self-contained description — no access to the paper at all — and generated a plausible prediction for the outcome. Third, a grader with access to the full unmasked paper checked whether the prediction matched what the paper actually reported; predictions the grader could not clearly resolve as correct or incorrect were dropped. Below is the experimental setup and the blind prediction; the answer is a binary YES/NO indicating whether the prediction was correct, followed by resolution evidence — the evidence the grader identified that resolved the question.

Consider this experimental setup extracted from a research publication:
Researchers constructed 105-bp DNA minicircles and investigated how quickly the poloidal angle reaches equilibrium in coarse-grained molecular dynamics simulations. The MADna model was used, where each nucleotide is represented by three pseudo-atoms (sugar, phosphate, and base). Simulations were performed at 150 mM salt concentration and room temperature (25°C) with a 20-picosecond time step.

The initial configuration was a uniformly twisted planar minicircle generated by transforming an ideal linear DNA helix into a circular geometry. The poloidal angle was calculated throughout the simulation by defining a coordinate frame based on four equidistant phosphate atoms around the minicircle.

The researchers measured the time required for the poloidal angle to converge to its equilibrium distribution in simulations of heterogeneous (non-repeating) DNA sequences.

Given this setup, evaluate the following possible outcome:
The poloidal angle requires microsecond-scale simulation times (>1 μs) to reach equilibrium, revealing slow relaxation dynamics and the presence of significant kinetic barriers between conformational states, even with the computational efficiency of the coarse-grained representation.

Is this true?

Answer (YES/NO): NO